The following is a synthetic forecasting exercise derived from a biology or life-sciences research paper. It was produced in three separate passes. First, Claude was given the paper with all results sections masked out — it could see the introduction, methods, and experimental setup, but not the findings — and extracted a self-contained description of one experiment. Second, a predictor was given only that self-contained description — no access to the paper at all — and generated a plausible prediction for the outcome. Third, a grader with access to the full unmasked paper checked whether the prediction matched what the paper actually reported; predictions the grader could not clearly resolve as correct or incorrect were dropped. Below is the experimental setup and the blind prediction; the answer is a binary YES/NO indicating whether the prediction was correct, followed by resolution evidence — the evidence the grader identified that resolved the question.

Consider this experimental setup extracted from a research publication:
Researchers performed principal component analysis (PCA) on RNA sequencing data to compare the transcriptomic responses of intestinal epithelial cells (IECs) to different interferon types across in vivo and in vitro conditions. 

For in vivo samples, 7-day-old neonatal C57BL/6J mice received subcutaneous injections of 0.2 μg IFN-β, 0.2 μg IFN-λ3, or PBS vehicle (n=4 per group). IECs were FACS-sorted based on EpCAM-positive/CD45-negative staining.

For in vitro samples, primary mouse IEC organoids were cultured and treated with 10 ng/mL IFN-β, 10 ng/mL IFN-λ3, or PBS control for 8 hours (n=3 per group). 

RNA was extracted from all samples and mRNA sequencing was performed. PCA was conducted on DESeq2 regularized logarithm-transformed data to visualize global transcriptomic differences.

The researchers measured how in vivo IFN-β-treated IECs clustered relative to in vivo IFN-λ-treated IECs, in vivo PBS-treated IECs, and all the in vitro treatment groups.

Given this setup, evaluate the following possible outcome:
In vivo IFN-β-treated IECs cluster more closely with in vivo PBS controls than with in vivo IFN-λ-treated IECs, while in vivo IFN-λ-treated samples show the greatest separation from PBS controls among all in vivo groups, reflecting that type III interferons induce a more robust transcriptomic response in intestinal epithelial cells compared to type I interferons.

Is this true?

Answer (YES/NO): YES